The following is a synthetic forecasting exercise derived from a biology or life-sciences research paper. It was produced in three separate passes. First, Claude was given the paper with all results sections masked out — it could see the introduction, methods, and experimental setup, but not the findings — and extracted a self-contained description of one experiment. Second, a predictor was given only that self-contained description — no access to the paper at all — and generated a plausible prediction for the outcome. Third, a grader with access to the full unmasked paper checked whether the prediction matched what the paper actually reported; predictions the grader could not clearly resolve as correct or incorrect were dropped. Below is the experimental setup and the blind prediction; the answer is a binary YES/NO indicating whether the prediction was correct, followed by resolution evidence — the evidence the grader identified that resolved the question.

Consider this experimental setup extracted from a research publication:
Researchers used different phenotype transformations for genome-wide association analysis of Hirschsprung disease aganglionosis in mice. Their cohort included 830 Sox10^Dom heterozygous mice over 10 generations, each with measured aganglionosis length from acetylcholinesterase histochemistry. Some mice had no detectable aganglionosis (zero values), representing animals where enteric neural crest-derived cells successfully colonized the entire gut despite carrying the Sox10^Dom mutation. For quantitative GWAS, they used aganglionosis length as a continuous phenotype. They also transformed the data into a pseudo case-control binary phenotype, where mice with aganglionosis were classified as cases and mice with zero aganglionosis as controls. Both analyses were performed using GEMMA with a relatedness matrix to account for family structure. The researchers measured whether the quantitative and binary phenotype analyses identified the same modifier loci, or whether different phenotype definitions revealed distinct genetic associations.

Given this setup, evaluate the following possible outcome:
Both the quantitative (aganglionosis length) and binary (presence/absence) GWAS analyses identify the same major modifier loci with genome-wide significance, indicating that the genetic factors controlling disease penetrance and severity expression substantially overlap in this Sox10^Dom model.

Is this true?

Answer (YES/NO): NO